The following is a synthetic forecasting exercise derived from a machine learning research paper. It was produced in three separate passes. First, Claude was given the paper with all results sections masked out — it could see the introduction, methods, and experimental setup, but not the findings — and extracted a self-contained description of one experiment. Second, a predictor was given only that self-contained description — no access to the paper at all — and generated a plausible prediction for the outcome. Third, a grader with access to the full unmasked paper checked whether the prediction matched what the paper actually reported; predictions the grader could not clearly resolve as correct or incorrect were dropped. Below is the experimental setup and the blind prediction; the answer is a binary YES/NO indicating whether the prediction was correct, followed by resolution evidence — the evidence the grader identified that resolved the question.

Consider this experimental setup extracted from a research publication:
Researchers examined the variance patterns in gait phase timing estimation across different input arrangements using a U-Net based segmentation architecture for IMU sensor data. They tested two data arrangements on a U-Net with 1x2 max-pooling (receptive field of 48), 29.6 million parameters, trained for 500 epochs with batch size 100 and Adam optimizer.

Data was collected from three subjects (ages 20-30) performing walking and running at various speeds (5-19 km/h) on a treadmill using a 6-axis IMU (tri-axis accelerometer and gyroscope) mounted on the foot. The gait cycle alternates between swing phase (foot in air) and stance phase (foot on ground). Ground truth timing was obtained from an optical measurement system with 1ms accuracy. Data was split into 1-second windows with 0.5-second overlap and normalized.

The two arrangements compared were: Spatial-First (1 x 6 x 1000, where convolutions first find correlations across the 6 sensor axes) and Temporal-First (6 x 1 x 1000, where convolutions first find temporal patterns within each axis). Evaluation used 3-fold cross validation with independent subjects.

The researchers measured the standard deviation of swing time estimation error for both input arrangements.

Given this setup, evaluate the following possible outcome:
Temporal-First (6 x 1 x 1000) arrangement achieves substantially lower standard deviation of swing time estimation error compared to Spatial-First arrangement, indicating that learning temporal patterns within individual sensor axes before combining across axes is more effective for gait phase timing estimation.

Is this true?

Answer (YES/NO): NO